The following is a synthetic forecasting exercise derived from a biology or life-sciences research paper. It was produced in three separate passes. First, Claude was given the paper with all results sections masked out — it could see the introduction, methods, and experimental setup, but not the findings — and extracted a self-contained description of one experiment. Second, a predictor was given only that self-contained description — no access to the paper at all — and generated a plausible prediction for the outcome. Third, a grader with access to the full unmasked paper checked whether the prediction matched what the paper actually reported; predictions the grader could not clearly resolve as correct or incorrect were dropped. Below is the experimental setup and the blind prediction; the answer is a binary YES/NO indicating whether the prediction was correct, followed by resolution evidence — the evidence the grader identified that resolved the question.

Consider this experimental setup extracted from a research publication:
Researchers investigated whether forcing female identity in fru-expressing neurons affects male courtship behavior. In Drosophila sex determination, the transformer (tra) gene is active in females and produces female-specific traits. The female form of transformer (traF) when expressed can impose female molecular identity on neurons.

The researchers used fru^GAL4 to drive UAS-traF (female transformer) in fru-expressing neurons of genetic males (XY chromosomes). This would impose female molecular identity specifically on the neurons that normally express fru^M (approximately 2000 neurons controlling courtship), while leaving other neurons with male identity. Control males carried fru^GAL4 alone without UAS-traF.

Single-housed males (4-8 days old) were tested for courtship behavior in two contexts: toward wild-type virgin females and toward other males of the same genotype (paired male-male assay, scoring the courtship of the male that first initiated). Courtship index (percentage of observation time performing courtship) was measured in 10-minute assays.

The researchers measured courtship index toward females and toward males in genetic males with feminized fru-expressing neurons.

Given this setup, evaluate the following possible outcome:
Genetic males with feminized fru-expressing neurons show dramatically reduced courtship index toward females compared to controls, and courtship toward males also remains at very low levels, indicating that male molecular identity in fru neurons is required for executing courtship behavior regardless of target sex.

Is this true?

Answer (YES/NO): NO